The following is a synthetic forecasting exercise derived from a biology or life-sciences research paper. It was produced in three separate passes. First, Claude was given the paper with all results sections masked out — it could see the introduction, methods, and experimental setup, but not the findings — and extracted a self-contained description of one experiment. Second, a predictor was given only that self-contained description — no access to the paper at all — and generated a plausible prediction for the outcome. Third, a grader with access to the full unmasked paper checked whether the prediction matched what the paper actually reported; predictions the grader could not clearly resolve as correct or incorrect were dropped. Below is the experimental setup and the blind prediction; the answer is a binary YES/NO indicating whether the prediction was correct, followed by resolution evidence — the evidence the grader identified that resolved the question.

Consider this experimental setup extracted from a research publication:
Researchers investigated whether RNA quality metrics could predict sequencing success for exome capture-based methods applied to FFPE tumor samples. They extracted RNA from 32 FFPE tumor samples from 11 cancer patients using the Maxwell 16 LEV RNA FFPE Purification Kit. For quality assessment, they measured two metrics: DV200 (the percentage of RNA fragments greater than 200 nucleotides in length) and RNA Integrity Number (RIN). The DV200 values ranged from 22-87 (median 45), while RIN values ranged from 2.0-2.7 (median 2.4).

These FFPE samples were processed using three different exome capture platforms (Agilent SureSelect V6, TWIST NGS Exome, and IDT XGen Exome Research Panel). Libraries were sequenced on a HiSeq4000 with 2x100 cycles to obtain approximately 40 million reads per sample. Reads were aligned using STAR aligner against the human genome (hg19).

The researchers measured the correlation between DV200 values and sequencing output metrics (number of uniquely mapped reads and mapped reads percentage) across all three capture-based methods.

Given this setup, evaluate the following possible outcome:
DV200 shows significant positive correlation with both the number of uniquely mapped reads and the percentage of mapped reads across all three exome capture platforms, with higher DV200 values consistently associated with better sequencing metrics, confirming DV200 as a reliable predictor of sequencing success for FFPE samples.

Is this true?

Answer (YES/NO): NO